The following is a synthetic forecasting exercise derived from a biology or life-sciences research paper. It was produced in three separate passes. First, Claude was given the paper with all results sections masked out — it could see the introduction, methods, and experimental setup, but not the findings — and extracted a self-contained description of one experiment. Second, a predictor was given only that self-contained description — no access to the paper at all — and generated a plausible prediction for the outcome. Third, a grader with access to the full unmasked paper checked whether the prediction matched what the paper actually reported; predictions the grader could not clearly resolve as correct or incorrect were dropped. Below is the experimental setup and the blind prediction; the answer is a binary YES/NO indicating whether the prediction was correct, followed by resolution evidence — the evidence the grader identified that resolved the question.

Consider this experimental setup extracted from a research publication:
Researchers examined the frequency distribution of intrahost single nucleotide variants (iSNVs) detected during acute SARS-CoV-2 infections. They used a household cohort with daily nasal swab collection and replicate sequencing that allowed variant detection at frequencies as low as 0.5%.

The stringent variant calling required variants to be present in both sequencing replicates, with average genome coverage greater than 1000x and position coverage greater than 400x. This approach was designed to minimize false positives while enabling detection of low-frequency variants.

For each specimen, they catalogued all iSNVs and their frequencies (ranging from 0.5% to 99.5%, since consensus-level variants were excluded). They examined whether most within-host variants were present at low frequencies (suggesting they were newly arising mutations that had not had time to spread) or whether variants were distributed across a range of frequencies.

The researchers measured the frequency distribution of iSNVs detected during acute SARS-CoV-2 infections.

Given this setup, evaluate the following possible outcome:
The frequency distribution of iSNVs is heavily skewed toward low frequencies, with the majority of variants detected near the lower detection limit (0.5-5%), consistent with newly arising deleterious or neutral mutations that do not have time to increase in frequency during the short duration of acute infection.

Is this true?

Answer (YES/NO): YES